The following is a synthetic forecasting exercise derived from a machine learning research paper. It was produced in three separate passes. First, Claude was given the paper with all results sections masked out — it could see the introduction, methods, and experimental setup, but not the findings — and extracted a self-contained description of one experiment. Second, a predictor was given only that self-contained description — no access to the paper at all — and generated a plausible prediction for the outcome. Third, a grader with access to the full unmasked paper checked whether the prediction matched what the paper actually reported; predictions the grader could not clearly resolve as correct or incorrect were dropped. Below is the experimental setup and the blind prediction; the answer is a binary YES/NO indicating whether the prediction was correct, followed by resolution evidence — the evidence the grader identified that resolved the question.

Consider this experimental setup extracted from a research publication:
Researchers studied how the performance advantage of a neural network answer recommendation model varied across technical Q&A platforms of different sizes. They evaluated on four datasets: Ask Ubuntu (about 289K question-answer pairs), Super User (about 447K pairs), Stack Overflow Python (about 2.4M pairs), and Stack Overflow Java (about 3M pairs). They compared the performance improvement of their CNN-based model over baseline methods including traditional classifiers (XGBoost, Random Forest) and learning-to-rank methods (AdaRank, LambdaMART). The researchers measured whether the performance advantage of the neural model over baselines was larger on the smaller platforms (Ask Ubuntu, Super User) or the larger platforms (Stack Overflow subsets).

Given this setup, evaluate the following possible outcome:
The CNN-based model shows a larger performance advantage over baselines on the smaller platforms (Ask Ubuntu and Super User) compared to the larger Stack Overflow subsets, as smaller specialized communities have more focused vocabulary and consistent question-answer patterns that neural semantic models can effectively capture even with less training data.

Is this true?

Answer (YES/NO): YES